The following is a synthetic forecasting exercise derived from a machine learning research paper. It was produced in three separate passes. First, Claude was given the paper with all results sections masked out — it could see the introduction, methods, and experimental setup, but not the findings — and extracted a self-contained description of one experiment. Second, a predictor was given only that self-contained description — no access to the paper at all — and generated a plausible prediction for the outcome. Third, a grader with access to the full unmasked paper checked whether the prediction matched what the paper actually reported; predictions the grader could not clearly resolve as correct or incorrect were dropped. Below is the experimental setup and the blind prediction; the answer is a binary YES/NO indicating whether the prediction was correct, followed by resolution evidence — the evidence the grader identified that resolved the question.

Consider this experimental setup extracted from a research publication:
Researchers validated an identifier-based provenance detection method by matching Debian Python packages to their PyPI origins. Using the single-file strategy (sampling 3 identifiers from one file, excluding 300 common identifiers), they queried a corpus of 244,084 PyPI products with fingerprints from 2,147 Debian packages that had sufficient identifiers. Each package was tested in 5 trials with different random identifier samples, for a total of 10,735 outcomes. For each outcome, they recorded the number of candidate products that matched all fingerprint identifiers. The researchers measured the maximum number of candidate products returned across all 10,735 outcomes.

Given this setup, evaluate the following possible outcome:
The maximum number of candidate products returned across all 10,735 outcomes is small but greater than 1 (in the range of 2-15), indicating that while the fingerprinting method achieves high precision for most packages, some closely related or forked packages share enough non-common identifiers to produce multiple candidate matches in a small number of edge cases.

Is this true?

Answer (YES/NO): NO